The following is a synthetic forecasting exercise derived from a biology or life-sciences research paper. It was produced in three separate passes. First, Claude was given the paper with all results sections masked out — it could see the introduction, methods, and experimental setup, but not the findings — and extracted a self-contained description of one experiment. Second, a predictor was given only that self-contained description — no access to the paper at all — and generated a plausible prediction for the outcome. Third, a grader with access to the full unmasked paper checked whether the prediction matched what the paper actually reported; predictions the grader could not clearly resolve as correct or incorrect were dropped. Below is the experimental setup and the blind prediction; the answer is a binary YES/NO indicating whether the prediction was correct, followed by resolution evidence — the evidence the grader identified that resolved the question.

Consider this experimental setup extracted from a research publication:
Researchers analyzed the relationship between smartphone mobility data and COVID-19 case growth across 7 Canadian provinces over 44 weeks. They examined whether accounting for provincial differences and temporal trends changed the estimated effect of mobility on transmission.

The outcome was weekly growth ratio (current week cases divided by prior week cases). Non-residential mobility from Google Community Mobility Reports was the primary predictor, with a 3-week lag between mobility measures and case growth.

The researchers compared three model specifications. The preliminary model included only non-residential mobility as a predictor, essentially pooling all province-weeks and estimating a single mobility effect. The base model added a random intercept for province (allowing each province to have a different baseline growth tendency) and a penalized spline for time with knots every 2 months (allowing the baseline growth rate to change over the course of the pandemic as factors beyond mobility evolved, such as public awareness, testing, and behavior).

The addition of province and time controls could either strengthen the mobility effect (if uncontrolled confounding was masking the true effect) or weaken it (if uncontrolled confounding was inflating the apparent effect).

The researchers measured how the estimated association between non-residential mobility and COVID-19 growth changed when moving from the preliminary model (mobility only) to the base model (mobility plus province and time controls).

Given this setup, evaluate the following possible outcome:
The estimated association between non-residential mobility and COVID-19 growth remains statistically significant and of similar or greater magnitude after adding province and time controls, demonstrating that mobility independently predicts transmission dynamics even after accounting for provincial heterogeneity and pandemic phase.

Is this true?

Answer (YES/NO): YES